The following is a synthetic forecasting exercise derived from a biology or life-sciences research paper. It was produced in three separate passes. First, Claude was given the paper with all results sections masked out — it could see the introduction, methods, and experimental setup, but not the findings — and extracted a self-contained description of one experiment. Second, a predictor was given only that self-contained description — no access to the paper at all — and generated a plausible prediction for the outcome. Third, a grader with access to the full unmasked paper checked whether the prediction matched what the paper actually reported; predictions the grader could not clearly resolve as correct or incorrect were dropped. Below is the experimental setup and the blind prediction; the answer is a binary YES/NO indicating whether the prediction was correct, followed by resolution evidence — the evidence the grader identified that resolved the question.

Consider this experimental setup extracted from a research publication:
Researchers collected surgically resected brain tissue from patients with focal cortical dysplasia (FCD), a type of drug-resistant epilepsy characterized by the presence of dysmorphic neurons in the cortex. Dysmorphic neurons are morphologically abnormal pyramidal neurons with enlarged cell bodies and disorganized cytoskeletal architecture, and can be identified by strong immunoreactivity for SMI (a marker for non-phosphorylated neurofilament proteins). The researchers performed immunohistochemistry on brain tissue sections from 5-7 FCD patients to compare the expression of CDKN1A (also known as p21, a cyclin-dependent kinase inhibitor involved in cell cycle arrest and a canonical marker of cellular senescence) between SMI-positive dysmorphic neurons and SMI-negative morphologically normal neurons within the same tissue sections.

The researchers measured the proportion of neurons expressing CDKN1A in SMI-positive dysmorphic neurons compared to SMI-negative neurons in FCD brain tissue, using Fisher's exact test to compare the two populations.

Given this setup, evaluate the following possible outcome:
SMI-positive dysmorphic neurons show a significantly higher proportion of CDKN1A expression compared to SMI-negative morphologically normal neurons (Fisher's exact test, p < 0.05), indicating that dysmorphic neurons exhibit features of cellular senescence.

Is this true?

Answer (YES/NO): YES